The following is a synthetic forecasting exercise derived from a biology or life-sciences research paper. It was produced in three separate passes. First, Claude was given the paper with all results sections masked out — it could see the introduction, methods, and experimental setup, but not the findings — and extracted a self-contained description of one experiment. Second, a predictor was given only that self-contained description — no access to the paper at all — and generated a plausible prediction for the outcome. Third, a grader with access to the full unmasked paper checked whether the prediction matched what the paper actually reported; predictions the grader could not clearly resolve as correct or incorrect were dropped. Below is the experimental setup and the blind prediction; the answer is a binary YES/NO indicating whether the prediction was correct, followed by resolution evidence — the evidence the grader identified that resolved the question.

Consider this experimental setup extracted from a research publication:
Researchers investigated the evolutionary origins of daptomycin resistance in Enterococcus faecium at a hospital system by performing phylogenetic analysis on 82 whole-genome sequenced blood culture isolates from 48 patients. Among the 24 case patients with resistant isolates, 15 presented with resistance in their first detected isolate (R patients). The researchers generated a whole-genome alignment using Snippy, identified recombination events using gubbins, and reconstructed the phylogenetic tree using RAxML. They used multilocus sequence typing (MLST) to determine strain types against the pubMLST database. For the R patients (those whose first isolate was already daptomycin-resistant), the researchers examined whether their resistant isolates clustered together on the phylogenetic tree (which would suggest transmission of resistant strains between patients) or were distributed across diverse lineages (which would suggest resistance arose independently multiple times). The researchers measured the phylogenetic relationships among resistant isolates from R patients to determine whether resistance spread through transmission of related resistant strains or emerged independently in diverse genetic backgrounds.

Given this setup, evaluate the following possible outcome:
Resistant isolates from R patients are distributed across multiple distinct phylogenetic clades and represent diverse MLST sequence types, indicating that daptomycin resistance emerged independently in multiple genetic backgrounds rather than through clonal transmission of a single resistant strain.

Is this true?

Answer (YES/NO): YES